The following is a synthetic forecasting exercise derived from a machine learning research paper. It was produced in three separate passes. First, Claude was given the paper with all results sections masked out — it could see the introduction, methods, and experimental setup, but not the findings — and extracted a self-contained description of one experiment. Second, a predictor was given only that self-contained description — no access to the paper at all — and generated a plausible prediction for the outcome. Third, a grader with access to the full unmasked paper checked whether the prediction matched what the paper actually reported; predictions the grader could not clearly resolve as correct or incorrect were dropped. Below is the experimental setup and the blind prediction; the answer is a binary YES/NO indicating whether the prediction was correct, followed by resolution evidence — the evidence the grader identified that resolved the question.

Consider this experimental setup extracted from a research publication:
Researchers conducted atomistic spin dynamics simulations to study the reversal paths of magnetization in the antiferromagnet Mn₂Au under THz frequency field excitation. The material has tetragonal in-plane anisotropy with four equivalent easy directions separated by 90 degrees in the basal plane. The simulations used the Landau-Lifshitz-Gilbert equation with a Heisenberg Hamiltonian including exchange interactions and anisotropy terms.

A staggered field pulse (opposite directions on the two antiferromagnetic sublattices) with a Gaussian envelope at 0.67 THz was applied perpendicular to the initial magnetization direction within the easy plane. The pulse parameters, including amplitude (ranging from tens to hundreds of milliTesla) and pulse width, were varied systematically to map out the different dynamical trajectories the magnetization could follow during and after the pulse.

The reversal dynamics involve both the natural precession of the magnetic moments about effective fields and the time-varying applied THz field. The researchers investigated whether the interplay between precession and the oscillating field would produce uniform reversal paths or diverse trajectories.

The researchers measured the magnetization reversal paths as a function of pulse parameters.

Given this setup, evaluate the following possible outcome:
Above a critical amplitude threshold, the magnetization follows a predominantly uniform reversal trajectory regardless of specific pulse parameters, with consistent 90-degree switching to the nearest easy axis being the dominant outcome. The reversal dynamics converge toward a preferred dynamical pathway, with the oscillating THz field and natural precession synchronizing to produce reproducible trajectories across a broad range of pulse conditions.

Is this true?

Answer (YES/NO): NO